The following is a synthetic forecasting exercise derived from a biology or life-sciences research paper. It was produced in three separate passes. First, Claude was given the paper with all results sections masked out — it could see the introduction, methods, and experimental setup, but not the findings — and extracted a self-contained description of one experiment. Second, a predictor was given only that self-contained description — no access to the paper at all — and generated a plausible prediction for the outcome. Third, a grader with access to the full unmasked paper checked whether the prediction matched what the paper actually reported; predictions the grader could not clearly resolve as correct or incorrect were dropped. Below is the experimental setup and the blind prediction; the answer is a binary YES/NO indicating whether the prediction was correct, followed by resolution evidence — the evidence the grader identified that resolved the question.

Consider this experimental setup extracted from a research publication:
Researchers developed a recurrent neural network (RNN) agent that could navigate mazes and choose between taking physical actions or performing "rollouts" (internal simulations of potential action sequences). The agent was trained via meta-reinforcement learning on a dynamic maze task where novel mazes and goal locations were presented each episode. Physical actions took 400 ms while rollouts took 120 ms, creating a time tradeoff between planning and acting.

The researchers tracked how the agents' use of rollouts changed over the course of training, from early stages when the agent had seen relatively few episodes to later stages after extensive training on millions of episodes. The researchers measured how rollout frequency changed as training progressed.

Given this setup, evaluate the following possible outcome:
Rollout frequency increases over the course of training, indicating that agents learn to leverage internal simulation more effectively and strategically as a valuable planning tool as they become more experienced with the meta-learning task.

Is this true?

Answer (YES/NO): NO